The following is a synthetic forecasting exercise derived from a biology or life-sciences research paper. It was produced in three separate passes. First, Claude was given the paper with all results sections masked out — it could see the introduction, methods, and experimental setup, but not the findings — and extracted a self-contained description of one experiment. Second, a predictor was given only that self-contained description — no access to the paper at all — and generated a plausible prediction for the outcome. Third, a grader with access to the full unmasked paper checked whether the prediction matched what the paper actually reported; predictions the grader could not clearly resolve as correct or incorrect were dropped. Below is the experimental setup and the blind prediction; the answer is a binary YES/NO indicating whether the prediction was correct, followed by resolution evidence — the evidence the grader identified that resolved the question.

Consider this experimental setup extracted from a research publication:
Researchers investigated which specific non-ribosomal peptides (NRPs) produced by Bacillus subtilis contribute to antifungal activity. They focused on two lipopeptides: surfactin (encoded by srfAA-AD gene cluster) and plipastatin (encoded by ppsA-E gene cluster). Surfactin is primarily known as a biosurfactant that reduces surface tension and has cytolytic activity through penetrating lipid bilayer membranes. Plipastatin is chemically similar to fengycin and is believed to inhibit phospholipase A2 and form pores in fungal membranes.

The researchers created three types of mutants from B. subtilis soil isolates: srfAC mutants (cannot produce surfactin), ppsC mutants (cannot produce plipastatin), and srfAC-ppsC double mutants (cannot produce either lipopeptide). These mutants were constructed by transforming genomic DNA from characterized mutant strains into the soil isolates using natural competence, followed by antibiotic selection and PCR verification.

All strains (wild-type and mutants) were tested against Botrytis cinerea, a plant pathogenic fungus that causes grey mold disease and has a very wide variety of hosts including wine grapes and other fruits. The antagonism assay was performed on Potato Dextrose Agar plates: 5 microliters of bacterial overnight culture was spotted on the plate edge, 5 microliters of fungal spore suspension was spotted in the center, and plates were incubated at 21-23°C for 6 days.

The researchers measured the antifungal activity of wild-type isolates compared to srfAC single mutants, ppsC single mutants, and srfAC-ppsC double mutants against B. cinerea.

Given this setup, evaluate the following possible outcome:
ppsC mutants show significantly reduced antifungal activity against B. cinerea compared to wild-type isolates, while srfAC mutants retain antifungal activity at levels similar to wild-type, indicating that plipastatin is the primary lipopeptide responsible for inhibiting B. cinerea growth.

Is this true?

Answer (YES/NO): NO